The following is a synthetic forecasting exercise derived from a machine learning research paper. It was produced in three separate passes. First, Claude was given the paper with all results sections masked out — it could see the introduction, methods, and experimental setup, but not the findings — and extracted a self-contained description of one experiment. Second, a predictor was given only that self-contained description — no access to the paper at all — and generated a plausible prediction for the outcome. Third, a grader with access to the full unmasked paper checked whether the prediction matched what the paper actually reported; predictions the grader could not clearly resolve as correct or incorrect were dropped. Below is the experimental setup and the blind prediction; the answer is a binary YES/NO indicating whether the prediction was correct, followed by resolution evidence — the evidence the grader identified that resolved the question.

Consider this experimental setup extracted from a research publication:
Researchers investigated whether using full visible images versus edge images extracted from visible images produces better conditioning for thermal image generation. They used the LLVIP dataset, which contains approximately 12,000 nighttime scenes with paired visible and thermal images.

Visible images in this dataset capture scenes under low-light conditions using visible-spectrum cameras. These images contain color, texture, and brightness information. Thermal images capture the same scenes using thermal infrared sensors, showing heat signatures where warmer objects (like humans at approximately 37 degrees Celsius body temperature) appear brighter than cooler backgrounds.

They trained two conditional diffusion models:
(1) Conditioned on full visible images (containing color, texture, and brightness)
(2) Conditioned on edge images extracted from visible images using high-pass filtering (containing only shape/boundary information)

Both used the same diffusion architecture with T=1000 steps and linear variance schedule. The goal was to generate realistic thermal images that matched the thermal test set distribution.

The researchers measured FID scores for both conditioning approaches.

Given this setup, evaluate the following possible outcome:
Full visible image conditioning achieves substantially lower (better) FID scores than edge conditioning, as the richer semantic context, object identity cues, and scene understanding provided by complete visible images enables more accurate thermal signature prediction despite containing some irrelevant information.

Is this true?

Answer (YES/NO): NO